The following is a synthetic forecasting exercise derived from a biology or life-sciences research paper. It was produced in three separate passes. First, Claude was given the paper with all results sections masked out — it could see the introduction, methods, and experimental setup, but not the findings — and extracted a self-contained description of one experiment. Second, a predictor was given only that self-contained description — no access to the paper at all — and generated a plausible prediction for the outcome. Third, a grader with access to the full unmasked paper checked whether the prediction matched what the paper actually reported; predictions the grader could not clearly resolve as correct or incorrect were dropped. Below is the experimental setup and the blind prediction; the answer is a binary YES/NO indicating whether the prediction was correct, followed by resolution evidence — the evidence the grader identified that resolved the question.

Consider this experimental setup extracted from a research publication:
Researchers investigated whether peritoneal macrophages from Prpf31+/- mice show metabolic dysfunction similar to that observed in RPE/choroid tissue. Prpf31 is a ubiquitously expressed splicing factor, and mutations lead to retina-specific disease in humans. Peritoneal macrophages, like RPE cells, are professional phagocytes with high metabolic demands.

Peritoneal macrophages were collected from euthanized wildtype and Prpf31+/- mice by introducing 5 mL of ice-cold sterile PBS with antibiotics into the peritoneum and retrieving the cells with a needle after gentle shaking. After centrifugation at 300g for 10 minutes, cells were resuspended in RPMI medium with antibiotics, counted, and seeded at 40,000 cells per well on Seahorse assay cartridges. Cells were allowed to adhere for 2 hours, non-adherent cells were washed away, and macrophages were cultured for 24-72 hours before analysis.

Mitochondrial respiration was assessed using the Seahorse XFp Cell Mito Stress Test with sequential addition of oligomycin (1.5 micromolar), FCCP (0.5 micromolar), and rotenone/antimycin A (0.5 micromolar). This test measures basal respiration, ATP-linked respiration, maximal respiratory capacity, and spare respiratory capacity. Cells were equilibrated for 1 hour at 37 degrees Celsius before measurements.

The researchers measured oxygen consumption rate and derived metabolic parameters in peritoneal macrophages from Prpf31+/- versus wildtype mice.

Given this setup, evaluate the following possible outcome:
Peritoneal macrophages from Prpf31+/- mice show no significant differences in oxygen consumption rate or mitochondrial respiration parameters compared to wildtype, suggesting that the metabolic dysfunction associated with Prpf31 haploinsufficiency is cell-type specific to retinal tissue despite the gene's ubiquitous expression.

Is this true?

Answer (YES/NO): YES